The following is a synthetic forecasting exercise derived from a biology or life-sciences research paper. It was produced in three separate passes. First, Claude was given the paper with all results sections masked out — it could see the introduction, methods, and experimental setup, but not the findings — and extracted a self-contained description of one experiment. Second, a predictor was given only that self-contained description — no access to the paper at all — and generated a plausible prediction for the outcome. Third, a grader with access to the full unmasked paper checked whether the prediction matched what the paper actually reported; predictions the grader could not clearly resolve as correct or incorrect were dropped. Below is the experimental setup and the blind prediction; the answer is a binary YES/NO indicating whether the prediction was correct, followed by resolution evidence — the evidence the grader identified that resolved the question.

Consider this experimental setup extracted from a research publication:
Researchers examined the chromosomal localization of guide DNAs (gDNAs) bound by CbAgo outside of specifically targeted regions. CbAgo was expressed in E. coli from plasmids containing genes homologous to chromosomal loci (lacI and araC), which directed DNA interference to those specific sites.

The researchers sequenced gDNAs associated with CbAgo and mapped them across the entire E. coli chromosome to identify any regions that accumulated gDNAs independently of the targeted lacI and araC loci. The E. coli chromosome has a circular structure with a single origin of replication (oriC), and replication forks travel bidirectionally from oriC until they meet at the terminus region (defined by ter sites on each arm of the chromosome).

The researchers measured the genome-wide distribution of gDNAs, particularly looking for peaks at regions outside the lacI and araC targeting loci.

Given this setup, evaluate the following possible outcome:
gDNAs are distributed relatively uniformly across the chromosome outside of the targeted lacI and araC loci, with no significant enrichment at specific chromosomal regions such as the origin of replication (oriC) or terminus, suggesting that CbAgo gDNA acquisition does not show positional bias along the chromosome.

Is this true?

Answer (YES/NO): NO